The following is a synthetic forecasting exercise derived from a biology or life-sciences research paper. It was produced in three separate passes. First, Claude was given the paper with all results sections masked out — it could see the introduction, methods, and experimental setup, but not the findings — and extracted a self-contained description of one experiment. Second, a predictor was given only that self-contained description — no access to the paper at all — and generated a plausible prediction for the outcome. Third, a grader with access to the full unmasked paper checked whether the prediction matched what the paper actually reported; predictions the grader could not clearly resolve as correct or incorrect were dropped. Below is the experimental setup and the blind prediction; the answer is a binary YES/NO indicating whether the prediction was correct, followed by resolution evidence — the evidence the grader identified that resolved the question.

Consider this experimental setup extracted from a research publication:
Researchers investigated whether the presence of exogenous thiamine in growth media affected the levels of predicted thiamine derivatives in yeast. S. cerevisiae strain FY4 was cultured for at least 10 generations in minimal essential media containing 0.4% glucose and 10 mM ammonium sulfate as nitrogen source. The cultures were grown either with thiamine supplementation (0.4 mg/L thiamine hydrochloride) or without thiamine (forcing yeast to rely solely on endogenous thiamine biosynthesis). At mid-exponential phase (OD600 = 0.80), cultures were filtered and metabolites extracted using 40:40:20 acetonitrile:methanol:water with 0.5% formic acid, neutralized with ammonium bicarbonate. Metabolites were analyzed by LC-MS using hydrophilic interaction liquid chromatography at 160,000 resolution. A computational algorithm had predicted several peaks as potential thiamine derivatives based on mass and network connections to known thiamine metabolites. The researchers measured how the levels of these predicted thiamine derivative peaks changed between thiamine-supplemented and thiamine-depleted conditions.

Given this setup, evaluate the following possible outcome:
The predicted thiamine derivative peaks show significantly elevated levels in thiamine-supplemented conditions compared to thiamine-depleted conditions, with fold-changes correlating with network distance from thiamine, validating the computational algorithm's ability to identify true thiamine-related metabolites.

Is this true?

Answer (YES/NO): NO